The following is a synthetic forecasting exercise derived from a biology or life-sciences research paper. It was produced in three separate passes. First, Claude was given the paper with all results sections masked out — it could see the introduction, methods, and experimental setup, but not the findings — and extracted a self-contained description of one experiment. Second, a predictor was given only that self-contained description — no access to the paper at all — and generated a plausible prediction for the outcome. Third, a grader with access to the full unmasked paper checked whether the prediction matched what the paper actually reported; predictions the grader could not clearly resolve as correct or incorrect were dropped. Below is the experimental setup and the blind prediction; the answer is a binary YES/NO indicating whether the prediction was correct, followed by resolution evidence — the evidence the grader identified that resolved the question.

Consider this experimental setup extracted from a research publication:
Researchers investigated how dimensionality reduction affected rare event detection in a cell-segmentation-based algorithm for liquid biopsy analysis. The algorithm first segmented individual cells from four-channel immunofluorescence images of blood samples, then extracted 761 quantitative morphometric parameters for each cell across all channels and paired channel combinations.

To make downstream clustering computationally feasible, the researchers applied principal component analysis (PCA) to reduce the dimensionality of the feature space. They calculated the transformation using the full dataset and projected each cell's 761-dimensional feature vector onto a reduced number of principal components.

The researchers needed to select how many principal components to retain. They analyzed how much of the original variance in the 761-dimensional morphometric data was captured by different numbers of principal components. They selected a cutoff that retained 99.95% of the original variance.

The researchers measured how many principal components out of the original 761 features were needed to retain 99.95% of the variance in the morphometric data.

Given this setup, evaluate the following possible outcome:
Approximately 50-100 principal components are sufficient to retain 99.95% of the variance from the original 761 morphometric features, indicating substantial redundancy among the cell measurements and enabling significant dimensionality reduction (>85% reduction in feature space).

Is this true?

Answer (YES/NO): NO